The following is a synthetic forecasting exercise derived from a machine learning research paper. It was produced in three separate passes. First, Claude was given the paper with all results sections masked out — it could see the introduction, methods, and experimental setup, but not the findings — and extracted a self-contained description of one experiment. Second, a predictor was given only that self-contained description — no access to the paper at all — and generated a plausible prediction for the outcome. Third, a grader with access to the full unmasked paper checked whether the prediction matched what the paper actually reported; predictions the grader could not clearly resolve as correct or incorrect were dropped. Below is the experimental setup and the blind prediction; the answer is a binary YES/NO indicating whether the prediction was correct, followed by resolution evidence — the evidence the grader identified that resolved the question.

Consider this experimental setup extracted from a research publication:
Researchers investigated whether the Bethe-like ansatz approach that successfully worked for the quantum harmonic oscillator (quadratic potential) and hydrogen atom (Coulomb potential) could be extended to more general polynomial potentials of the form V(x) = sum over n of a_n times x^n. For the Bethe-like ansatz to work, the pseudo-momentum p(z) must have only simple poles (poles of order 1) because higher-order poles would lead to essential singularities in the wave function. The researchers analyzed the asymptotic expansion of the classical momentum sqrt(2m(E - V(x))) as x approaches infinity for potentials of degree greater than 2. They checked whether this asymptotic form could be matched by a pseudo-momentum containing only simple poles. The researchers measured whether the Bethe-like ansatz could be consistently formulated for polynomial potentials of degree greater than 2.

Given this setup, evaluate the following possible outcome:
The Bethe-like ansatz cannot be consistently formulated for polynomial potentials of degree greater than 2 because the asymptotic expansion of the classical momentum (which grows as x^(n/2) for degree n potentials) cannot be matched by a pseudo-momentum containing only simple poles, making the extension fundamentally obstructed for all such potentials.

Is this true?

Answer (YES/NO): YES